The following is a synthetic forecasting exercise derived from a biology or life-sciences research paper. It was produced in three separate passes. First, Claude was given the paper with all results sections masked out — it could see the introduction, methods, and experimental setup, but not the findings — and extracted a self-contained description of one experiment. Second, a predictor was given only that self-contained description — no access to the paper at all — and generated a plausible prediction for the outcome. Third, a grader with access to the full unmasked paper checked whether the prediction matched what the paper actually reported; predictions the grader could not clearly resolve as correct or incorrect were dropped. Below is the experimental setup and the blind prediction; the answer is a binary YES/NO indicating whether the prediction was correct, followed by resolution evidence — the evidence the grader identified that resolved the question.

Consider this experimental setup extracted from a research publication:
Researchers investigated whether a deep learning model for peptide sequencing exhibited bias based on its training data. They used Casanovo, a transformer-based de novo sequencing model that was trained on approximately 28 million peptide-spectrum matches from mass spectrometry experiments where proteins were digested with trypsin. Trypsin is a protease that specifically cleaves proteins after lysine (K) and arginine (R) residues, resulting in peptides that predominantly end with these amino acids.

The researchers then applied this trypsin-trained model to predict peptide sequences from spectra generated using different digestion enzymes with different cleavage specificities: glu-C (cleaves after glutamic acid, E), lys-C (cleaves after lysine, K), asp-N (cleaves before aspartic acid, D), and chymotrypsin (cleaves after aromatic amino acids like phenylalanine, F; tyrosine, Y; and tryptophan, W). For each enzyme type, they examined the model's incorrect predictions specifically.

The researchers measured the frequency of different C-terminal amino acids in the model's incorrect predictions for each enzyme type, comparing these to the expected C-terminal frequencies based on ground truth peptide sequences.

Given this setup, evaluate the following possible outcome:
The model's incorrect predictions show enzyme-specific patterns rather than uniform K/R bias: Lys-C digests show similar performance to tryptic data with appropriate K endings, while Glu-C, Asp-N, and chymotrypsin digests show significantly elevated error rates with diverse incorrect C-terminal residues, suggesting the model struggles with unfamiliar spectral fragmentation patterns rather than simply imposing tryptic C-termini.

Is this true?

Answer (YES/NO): NO